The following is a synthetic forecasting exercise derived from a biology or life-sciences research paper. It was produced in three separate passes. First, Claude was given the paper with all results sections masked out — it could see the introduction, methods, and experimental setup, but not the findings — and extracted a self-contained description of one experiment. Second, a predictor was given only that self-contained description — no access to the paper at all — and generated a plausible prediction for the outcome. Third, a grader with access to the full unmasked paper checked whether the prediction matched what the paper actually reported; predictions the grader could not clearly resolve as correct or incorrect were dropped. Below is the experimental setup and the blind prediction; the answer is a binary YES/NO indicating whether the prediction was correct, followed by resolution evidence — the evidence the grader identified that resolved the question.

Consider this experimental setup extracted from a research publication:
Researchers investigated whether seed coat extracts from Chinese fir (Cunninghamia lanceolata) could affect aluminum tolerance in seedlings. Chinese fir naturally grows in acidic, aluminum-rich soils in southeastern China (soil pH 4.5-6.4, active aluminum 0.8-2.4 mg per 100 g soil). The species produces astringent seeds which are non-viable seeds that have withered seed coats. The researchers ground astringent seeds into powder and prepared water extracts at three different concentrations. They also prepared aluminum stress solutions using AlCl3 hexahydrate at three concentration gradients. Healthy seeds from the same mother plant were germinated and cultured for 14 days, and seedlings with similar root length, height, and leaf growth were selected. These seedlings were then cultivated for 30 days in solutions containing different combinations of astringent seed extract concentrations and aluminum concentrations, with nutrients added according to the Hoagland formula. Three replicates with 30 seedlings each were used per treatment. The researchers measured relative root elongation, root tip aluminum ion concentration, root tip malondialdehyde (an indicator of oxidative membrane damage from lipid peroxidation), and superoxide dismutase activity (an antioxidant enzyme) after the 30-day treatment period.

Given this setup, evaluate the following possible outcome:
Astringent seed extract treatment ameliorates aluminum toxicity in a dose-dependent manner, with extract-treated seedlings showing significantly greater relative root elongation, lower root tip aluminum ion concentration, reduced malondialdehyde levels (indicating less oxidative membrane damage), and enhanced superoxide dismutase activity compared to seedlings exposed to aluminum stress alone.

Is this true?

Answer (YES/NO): NO